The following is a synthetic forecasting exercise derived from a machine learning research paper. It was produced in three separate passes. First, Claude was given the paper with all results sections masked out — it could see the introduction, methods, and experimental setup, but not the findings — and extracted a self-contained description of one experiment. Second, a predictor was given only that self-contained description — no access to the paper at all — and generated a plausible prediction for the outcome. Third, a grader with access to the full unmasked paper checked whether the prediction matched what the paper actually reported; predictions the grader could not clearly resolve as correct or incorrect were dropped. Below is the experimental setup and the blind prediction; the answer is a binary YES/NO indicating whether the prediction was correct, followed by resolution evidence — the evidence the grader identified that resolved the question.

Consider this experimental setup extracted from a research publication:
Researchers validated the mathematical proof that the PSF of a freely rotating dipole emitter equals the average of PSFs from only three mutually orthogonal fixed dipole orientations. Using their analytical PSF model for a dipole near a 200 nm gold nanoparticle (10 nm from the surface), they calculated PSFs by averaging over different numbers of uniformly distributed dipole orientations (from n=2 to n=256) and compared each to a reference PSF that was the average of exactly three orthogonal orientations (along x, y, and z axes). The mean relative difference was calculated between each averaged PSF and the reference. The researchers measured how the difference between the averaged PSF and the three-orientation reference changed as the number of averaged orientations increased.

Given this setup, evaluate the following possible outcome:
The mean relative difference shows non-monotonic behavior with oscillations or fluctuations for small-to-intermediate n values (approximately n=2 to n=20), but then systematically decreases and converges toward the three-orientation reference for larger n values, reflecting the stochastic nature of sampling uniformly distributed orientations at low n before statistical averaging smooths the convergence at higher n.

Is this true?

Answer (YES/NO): NO